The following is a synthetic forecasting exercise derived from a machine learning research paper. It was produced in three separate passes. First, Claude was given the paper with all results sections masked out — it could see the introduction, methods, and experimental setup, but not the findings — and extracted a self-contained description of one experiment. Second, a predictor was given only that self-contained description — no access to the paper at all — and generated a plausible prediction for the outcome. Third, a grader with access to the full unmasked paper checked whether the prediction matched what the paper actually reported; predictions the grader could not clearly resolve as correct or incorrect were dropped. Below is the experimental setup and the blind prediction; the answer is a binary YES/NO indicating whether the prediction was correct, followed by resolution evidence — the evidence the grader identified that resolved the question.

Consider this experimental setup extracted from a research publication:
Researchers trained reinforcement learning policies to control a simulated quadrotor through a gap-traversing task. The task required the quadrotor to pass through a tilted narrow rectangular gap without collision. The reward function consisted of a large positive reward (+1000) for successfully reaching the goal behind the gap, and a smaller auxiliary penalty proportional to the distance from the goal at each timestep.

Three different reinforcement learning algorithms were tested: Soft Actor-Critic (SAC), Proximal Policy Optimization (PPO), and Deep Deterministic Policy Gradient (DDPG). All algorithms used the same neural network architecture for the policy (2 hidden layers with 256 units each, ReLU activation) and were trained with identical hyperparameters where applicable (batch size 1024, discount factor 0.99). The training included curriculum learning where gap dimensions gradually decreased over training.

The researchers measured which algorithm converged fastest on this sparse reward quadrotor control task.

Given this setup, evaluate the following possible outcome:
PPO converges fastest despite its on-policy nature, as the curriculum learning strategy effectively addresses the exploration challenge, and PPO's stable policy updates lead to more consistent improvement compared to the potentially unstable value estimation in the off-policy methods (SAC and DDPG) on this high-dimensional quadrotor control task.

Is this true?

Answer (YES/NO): NO